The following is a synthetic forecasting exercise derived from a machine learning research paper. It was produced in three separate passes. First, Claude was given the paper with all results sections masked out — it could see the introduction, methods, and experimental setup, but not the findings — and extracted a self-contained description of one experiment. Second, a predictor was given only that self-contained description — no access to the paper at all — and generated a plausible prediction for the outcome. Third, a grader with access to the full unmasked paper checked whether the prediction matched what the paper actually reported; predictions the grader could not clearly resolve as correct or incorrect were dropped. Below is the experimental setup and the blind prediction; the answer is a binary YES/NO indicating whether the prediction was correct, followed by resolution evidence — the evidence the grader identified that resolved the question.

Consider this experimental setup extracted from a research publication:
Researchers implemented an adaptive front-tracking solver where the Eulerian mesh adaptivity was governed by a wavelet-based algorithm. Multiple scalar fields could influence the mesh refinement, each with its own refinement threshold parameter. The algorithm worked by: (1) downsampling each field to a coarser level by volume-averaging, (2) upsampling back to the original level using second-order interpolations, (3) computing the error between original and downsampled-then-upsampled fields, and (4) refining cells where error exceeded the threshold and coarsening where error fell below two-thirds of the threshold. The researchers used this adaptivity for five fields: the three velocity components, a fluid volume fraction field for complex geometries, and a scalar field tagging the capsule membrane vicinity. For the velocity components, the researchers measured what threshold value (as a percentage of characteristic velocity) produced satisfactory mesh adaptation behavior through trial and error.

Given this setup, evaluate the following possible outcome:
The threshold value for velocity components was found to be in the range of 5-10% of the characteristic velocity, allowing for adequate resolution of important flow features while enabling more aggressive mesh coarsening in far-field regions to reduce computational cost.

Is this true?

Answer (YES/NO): NO